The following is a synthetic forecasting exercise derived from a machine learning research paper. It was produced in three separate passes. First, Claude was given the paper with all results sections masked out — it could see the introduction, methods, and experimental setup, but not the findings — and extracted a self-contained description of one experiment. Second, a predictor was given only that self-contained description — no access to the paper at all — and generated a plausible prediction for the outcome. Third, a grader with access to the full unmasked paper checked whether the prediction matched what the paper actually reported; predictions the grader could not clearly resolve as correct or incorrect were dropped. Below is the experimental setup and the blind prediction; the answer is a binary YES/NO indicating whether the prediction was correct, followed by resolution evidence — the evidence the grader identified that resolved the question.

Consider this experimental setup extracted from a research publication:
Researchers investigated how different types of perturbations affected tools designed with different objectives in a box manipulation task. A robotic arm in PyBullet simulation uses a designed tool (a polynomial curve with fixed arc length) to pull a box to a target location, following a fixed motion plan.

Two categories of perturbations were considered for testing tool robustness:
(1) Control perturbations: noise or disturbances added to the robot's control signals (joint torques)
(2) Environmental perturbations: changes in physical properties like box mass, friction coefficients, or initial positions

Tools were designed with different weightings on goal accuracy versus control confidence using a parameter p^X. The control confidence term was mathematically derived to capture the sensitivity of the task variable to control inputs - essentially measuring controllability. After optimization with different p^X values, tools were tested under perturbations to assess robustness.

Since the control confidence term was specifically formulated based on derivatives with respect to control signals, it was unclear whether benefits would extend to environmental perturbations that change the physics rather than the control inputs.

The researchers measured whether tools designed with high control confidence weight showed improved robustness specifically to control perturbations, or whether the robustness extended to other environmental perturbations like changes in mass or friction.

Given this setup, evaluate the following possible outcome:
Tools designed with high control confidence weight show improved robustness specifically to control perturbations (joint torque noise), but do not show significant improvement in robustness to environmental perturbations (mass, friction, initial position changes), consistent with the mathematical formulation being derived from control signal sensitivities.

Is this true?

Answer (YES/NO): NO